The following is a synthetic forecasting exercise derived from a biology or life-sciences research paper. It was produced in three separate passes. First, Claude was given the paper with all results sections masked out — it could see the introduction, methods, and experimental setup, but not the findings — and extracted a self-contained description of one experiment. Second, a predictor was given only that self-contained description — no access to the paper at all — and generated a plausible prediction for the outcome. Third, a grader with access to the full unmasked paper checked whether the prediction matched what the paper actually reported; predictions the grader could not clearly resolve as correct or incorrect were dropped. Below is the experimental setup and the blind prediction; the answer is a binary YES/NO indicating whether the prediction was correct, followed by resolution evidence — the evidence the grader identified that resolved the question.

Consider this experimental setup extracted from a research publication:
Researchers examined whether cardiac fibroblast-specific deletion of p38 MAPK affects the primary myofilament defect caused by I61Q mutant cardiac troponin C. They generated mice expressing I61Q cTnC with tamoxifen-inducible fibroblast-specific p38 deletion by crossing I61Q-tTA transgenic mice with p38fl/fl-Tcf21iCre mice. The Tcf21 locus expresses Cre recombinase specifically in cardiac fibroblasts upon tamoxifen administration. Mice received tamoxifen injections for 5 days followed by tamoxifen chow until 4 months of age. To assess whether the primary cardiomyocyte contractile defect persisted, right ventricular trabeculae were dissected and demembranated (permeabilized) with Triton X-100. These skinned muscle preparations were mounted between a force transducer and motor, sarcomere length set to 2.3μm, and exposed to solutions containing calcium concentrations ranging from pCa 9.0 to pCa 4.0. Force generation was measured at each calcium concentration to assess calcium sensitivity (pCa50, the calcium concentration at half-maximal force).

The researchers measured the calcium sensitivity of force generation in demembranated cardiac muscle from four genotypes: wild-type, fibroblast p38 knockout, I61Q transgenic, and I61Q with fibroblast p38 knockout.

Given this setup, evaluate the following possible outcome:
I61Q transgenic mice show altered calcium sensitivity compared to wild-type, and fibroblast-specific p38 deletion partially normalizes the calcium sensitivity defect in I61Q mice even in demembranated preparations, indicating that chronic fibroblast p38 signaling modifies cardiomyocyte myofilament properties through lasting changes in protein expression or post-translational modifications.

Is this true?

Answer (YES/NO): NO